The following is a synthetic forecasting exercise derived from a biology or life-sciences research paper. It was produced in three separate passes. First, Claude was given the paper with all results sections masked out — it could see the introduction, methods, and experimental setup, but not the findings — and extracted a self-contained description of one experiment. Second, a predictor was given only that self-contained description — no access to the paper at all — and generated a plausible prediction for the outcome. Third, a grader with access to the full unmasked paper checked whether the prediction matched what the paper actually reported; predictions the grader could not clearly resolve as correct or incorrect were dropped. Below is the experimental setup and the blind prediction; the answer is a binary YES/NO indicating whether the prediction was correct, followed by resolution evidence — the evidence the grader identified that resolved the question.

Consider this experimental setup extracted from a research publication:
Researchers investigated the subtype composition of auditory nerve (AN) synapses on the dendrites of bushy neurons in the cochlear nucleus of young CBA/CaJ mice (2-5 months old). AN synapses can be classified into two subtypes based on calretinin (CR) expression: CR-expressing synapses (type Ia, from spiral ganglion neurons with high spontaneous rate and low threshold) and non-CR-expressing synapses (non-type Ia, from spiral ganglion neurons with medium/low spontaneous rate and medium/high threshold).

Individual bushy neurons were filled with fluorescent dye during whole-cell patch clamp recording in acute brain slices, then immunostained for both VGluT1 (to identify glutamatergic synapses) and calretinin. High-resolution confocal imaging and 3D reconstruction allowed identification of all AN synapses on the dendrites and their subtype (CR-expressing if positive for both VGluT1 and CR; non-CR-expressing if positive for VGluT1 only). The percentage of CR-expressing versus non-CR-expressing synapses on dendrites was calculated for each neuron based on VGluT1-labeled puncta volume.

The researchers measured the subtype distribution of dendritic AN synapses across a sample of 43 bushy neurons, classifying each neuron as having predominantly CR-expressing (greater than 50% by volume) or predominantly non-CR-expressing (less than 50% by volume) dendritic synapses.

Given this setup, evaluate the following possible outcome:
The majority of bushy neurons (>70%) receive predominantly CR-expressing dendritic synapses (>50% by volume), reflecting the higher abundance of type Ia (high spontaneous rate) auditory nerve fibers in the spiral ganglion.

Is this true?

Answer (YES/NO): NO